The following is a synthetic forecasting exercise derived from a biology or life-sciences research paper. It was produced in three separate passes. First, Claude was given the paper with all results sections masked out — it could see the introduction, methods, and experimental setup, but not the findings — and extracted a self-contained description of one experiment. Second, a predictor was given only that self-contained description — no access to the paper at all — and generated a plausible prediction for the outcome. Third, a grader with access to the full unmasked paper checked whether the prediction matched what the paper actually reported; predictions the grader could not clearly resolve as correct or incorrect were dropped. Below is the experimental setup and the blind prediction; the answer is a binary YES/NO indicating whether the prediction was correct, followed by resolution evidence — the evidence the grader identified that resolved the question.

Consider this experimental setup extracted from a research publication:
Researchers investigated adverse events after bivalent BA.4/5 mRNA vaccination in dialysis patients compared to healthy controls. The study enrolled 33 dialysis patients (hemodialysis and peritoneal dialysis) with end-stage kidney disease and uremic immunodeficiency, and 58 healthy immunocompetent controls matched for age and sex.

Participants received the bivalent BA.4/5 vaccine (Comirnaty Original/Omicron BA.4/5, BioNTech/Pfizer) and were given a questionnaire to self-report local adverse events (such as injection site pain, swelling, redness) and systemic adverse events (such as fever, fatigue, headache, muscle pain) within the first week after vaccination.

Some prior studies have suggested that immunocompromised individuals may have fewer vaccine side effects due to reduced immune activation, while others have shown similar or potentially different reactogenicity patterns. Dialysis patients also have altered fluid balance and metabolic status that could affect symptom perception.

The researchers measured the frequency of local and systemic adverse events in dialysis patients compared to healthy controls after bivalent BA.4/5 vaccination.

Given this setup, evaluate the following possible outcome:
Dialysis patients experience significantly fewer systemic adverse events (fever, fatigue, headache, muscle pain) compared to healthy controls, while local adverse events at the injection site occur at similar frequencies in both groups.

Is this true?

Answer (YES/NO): NO